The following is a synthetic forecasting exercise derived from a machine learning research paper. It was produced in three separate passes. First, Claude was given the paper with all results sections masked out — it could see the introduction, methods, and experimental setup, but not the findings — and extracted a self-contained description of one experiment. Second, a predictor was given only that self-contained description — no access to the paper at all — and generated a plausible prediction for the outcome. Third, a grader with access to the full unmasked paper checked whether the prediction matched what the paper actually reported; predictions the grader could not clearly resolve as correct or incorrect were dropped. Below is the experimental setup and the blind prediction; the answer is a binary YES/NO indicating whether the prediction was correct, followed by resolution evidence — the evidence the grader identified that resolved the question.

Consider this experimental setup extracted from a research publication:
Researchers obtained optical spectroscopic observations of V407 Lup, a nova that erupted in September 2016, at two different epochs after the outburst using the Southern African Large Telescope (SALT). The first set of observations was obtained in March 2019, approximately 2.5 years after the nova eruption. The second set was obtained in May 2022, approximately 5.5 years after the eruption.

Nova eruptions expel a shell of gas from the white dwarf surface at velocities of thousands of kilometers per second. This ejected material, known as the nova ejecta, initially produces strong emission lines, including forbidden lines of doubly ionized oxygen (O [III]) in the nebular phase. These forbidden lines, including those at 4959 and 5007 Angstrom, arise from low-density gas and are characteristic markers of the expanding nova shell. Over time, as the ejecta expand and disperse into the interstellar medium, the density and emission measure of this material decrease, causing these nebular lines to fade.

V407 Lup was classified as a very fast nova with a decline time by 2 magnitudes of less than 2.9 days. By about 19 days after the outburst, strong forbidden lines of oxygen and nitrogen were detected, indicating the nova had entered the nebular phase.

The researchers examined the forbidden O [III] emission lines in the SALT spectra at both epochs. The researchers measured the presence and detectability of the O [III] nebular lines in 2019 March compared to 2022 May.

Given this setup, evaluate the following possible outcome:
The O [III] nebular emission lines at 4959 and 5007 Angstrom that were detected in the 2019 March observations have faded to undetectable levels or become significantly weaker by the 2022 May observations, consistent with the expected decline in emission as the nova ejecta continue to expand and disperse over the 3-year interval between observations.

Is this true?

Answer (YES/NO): YES